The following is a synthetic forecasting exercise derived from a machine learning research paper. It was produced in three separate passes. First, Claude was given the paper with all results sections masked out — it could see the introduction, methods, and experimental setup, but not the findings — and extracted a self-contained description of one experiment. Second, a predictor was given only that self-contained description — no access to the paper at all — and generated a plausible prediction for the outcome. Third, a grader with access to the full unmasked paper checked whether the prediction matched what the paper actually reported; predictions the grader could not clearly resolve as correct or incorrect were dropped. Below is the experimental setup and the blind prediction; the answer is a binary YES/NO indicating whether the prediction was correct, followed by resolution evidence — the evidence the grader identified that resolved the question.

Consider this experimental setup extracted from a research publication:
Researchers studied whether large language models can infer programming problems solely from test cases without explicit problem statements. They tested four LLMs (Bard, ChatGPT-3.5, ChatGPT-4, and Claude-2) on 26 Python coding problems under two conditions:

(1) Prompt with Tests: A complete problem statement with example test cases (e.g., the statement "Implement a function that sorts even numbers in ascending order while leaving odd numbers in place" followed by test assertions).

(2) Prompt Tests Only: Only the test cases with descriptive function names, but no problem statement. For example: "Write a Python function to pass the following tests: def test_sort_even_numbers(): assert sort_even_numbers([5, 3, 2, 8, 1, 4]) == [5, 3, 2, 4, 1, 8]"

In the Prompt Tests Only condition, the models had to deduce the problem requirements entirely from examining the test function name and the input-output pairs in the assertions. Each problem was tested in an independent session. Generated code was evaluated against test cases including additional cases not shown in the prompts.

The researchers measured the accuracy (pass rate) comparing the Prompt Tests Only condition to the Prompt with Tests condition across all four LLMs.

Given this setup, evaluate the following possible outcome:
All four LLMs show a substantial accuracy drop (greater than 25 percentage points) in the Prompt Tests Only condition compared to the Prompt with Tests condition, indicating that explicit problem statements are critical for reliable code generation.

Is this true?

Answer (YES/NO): NO